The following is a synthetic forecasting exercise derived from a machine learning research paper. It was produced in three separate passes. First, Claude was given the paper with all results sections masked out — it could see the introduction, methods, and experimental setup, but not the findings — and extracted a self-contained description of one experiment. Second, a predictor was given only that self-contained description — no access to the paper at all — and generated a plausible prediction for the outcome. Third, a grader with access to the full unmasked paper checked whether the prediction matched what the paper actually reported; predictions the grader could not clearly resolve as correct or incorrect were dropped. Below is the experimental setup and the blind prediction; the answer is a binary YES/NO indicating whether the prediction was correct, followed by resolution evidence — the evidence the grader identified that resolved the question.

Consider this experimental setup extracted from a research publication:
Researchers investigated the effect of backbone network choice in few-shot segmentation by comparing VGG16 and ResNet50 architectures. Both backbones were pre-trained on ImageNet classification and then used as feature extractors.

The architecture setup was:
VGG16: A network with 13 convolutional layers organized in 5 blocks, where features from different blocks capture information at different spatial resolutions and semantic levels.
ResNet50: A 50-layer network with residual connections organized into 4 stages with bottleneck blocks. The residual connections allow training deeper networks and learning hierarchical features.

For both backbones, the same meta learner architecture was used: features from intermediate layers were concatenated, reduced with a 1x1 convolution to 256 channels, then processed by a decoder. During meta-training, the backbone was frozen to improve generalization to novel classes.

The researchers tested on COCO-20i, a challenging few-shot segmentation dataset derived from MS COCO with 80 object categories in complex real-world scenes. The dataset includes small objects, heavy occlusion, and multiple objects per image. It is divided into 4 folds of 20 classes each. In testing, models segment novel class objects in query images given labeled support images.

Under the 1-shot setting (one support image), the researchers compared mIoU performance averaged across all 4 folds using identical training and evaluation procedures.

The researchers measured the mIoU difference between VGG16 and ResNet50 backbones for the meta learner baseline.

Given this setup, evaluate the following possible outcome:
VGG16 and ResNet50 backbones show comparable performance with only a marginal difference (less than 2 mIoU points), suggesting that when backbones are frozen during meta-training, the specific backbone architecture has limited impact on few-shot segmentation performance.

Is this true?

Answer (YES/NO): YES